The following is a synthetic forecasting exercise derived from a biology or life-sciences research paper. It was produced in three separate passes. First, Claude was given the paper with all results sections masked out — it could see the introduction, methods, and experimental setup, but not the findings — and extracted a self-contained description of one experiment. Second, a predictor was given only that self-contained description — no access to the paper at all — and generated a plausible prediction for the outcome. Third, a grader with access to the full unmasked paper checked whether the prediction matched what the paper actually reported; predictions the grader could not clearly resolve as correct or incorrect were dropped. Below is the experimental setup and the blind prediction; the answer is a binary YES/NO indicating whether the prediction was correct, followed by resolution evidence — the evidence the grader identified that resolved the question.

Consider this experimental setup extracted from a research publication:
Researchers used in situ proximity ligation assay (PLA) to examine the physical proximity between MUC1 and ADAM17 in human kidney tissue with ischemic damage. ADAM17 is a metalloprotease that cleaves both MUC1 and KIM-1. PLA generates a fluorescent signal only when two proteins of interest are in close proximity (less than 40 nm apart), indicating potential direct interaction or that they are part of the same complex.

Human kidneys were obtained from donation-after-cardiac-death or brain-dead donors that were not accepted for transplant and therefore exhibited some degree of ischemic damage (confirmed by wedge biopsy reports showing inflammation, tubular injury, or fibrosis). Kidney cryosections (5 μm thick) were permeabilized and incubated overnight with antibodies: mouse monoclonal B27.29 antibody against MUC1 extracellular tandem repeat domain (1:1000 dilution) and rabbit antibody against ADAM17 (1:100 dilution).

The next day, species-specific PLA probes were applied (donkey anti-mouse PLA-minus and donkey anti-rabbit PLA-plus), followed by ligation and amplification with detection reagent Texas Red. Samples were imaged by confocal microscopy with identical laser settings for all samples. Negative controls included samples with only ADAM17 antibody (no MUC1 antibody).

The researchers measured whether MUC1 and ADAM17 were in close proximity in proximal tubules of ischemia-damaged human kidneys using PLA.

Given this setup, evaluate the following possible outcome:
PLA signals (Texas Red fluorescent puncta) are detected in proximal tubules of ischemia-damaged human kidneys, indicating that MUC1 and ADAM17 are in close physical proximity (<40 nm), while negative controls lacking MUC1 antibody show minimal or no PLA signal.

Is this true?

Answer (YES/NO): YES